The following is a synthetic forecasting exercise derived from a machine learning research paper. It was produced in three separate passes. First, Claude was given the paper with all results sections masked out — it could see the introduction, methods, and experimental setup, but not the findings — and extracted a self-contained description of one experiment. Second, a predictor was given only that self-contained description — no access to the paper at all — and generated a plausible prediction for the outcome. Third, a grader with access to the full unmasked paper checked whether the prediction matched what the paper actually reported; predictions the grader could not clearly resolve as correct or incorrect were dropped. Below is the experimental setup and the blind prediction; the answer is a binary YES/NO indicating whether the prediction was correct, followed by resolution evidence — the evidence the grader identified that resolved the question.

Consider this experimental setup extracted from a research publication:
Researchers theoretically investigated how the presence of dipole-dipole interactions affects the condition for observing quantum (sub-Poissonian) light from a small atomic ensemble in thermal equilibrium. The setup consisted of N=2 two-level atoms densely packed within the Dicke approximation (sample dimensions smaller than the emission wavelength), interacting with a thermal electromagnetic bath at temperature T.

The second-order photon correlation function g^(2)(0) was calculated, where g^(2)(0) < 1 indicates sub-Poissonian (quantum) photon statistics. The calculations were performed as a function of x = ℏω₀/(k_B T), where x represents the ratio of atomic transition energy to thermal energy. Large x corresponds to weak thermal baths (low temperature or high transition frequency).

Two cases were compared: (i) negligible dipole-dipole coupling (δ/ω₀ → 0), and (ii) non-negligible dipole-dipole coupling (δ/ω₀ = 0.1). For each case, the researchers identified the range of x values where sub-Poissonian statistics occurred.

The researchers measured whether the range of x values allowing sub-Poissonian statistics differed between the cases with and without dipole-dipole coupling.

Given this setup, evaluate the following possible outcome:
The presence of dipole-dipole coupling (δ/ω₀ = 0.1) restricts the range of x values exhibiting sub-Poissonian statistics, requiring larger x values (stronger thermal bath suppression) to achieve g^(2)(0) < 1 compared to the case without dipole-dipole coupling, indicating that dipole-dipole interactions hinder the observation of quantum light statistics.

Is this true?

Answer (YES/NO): NO